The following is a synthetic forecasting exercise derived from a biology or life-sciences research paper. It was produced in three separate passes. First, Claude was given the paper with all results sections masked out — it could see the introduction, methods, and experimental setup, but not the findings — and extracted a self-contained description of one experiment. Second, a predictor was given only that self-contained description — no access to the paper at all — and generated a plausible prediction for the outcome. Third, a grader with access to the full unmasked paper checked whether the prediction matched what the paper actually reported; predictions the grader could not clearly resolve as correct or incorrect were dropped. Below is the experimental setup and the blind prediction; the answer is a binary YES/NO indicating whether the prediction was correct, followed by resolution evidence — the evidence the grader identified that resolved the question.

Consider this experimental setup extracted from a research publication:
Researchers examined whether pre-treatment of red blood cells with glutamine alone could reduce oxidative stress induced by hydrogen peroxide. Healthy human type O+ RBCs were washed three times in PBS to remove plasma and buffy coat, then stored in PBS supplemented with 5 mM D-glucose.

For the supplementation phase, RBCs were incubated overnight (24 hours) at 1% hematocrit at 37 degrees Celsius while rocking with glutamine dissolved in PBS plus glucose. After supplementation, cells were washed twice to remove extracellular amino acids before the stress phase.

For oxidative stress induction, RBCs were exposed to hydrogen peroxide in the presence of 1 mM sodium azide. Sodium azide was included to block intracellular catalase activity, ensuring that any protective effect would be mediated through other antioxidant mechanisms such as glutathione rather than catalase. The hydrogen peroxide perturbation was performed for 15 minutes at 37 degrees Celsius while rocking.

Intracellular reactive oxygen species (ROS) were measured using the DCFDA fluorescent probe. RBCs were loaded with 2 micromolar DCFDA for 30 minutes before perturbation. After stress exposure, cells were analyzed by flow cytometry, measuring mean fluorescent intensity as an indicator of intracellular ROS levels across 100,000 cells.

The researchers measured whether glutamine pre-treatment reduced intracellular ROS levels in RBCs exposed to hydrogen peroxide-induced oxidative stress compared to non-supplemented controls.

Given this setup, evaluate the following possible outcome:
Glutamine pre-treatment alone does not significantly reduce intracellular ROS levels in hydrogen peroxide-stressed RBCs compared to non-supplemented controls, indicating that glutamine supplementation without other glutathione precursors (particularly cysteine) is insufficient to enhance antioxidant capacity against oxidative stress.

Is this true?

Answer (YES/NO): YES